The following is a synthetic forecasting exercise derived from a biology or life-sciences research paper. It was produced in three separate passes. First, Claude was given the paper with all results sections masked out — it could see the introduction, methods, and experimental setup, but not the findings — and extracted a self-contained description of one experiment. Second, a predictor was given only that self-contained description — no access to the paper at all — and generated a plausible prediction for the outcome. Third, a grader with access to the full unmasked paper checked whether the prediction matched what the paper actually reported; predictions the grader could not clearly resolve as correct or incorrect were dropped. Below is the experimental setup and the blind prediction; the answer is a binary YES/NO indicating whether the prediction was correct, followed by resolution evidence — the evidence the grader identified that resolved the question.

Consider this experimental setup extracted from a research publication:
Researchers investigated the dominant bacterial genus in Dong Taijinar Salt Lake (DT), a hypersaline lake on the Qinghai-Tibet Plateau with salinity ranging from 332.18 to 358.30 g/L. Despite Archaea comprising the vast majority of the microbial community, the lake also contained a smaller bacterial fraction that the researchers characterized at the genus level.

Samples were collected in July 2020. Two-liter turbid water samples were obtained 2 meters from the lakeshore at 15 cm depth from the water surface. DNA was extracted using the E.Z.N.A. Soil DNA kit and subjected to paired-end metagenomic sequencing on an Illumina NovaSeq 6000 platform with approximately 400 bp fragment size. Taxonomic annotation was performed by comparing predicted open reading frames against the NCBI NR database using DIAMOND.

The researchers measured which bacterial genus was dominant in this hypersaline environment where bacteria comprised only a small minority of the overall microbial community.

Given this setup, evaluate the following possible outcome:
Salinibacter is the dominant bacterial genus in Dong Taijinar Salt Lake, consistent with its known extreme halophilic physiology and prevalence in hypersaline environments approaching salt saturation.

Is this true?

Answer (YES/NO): NO